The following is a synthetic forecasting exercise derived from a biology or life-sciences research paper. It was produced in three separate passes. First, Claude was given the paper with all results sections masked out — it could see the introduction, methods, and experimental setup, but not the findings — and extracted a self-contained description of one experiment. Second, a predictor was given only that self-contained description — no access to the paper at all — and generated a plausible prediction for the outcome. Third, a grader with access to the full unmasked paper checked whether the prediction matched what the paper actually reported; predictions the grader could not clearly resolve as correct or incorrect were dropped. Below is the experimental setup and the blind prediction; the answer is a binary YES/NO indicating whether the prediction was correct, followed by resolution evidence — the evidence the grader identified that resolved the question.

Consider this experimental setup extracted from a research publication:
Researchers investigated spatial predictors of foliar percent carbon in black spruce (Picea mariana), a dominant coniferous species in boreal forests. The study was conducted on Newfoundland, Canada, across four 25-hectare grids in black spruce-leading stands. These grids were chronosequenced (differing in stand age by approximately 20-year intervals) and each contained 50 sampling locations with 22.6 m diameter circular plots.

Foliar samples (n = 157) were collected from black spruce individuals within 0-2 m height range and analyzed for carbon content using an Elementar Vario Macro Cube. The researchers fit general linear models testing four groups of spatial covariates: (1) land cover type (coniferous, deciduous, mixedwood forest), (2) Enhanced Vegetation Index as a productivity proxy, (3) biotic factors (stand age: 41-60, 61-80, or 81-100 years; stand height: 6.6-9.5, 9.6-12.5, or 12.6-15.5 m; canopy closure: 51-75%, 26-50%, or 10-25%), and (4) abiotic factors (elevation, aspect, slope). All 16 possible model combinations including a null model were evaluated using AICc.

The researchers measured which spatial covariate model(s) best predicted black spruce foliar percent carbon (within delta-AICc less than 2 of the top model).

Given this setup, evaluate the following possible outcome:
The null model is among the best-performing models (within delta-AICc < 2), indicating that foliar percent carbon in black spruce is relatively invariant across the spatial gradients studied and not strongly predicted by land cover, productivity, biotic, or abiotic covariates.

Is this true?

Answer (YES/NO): NO